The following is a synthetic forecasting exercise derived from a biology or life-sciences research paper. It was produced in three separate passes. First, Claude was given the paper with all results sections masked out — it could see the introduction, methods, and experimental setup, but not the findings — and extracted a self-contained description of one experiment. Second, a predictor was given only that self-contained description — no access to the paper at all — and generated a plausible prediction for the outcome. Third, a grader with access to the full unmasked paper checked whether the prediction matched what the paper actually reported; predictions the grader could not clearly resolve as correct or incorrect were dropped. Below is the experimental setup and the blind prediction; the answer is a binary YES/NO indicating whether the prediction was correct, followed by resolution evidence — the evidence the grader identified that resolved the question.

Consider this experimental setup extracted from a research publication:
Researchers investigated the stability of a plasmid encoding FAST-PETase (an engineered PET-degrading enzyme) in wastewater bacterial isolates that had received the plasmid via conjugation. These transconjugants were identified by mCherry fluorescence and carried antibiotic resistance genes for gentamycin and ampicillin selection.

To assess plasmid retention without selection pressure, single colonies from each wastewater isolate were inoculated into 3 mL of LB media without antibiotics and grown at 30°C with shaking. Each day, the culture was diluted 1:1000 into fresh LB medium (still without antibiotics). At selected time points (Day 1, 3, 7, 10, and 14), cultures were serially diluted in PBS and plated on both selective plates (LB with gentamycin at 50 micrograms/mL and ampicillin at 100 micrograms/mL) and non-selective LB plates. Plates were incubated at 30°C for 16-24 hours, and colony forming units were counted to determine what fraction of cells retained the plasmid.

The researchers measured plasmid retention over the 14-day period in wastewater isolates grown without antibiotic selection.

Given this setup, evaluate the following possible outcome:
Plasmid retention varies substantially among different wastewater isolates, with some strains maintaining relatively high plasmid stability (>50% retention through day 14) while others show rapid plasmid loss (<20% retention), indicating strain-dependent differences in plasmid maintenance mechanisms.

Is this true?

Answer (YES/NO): NO